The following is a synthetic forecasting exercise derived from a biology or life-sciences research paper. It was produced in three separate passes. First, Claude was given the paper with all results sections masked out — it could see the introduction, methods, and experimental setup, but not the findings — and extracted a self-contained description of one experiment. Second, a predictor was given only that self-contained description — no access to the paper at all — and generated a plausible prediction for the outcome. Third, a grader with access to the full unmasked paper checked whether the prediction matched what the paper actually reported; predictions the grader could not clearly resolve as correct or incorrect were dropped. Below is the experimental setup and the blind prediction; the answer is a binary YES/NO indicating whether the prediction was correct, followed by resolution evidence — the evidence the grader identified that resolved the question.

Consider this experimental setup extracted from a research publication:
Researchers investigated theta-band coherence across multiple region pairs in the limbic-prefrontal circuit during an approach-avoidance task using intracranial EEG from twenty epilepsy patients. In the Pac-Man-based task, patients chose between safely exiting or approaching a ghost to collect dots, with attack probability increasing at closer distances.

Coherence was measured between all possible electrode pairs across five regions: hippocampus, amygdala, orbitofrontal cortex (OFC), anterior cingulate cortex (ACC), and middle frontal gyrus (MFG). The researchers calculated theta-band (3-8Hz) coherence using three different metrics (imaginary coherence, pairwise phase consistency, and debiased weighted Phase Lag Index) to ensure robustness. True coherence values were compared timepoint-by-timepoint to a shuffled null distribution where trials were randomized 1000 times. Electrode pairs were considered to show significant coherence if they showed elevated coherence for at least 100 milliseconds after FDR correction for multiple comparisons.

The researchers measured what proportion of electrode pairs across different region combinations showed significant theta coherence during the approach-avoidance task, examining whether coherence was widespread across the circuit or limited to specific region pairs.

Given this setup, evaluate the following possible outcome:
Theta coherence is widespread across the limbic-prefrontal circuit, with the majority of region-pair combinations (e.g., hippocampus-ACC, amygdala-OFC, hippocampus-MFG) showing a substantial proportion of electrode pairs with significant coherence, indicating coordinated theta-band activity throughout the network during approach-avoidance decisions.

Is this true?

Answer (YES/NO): YES